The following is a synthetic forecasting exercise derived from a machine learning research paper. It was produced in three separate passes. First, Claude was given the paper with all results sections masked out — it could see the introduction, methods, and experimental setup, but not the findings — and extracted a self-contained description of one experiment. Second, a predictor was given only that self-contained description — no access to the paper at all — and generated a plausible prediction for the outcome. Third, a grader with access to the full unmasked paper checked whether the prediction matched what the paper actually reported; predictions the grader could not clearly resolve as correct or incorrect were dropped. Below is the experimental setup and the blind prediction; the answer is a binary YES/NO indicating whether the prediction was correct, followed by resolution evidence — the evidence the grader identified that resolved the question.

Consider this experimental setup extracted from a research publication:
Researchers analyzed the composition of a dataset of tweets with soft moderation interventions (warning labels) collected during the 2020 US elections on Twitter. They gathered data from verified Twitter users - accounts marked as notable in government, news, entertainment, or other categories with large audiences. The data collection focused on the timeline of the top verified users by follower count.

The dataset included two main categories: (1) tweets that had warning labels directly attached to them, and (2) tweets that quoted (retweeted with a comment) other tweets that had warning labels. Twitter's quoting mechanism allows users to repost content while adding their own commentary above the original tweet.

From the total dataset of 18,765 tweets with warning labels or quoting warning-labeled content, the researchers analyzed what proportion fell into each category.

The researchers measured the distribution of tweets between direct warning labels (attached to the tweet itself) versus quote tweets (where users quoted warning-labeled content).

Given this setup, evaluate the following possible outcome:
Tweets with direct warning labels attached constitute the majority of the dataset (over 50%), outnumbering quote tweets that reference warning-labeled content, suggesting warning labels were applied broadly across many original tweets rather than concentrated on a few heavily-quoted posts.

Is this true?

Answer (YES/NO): NO